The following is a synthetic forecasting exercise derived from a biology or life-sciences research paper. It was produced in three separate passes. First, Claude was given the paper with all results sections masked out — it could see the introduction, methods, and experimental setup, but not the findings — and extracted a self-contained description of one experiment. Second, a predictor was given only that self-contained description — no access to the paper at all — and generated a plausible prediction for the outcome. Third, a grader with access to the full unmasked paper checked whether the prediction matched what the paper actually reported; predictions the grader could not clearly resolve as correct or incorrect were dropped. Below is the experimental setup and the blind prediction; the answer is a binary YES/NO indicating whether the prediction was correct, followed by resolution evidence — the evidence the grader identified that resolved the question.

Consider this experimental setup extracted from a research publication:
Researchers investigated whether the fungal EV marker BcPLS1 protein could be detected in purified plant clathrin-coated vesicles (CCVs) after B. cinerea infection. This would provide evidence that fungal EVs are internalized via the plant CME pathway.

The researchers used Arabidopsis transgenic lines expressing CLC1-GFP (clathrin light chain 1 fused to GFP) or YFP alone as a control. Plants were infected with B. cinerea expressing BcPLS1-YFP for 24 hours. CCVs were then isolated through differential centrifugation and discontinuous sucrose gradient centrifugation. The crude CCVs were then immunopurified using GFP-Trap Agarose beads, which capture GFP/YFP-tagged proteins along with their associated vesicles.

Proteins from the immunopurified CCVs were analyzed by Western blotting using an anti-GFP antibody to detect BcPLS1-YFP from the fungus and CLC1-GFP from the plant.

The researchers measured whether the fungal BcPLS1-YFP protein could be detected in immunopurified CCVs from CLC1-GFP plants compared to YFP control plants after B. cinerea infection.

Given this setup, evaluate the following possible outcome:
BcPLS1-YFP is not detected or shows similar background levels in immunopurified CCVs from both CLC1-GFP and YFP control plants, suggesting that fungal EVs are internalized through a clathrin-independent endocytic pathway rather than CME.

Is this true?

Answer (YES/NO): NO